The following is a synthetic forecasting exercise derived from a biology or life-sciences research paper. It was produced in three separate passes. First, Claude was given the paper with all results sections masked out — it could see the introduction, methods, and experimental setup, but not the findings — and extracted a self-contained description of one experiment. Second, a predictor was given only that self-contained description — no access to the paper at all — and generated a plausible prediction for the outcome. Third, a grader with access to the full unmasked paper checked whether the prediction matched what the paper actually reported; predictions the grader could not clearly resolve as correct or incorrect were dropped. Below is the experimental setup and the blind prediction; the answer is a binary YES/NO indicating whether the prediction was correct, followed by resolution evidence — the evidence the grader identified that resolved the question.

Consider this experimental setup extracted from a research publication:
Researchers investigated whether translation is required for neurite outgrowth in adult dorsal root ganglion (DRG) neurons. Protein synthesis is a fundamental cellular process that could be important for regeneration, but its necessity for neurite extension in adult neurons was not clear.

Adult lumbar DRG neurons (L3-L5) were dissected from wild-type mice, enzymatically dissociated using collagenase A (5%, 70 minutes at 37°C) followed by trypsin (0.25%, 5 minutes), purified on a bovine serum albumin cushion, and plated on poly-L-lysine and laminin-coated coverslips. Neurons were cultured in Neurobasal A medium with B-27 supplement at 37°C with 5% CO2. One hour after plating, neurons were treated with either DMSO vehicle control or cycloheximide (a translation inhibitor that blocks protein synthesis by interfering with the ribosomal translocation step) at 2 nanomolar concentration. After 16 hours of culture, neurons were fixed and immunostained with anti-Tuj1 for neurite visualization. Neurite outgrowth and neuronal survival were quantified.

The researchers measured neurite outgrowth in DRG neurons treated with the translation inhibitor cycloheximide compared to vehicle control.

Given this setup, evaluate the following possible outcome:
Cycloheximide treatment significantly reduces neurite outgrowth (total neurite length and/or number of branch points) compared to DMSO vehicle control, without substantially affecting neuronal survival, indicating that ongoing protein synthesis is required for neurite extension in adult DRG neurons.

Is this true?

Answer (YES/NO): NO